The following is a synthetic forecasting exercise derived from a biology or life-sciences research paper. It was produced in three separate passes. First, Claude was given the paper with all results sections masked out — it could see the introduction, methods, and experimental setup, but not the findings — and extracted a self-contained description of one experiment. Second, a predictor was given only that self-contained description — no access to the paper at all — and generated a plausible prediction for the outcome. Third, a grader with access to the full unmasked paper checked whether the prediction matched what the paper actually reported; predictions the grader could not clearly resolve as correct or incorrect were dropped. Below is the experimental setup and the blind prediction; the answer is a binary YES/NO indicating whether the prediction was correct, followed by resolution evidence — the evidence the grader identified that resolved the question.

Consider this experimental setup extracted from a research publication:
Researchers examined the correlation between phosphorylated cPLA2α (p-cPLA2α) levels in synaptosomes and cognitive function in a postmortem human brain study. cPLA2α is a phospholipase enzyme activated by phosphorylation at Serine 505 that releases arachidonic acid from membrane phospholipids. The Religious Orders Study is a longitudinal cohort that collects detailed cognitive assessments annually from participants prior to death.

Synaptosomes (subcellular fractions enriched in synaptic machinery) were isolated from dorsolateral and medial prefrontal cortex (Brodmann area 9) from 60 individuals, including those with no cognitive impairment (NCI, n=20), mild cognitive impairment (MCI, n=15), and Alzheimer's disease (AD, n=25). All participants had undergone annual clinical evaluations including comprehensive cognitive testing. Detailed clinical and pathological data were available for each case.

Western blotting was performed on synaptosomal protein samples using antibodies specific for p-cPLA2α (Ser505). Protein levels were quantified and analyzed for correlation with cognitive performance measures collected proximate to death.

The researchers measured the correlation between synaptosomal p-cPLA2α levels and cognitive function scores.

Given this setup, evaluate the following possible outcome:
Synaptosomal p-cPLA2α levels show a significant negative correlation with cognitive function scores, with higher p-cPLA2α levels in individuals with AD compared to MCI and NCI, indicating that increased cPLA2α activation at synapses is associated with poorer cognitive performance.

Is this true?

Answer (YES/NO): NO